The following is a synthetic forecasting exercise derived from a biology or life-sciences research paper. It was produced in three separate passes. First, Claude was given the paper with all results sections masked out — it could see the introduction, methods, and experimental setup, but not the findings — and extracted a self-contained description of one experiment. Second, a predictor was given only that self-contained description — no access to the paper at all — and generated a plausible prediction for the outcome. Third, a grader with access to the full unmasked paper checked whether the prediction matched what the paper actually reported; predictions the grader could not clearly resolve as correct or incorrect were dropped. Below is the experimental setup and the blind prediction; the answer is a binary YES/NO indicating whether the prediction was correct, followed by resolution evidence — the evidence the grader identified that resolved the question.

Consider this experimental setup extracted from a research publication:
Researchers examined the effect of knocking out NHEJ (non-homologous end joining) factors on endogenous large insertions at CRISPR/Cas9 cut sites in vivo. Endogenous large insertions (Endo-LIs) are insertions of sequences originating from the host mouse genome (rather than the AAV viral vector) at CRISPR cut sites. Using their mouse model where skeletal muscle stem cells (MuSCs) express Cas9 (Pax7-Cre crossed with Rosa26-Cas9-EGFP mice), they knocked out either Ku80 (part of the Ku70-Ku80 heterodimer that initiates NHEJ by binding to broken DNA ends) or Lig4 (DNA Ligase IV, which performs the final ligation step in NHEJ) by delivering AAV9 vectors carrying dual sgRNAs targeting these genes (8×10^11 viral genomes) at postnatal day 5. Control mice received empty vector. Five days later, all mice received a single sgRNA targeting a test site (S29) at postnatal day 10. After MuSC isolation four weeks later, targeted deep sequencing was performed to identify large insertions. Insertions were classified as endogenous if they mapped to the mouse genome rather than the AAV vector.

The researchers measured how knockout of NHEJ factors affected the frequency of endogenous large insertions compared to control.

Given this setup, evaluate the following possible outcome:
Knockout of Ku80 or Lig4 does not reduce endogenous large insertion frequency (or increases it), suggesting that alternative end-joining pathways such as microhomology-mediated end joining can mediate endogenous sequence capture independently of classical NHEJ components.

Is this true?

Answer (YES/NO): YES